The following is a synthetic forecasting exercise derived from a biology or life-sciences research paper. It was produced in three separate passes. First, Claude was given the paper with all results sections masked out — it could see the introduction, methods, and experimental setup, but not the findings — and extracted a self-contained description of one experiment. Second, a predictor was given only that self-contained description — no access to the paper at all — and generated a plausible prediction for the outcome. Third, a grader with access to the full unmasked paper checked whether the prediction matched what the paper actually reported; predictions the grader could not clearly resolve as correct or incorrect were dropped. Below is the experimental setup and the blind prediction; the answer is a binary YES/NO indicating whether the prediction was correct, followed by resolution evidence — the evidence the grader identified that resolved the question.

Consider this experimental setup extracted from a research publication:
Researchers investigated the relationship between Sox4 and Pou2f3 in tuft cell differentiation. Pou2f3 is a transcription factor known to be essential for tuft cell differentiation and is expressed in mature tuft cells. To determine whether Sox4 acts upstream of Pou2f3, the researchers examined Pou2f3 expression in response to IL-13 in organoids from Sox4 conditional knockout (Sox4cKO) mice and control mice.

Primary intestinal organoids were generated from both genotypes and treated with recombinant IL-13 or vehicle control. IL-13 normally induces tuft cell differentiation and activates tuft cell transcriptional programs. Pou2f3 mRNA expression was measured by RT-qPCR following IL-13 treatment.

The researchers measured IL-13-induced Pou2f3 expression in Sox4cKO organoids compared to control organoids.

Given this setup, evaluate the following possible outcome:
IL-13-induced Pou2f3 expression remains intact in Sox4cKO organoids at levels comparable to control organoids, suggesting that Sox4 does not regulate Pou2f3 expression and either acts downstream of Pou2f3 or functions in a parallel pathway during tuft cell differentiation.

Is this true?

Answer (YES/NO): NO